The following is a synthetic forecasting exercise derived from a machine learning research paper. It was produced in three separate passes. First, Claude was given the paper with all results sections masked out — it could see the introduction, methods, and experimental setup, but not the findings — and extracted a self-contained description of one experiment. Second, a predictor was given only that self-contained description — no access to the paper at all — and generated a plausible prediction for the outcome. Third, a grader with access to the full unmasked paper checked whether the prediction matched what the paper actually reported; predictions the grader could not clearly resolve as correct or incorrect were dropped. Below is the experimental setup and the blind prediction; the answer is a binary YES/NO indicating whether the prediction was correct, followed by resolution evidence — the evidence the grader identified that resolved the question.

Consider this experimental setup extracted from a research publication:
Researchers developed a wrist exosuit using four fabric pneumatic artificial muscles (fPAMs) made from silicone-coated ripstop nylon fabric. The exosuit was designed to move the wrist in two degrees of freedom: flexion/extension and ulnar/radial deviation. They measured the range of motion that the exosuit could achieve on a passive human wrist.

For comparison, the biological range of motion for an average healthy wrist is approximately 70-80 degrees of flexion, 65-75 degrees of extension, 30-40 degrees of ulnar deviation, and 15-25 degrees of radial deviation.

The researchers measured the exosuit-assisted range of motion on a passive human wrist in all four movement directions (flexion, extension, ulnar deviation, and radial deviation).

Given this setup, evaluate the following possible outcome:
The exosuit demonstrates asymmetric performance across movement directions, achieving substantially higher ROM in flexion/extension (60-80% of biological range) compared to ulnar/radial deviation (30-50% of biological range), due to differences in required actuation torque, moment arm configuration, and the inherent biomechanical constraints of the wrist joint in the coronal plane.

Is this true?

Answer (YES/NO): NO